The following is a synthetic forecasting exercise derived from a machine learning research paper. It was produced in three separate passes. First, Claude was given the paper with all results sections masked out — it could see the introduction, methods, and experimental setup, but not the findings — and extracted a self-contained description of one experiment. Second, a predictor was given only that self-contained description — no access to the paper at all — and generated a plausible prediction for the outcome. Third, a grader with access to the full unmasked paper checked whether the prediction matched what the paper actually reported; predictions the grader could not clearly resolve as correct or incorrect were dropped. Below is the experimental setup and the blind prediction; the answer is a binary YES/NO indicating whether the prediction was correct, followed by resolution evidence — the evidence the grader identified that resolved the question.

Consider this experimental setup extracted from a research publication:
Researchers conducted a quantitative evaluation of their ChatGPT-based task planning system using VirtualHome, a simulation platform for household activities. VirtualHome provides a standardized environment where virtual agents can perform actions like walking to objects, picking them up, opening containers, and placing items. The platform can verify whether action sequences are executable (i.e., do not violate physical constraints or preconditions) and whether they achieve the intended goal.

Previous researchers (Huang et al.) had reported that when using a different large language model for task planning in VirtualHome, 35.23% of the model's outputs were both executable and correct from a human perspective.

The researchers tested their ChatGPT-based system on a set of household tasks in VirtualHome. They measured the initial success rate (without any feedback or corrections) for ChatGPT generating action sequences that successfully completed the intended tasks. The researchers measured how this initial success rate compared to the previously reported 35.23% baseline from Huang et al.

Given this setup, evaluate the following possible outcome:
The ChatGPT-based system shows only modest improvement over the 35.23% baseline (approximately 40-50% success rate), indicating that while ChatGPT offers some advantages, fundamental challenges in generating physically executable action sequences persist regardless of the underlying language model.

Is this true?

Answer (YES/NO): NO